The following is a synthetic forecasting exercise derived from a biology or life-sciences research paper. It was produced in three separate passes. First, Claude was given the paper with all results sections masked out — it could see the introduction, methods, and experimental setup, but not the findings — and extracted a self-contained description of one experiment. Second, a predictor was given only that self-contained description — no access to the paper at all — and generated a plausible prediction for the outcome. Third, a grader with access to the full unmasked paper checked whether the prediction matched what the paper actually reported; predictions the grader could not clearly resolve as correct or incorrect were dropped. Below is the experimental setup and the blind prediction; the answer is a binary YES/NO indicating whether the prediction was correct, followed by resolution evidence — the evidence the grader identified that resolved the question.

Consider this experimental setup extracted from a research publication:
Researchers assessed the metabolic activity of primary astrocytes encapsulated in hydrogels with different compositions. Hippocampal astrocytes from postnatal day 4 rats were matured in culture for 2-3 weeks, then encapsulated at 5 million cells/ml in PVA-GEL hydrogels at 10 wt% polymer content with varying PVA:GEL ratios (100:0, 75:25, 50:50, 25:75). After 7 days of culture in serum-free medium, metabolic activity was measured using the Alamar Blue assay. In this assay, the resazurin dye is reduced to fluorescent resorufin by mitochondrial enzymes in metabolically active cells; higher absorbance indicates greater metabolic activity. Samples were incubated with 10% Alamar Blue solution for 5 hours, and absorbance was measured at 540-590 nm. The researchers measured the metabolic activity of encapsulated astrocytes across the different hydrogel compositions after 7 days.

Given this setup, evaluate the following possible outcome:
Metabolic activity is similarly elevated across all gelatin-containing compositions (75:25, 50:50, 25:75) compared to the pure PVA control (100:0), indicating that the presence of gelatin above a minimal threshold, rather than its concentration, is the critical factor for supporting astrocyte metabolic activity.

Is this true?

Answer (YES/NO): NO